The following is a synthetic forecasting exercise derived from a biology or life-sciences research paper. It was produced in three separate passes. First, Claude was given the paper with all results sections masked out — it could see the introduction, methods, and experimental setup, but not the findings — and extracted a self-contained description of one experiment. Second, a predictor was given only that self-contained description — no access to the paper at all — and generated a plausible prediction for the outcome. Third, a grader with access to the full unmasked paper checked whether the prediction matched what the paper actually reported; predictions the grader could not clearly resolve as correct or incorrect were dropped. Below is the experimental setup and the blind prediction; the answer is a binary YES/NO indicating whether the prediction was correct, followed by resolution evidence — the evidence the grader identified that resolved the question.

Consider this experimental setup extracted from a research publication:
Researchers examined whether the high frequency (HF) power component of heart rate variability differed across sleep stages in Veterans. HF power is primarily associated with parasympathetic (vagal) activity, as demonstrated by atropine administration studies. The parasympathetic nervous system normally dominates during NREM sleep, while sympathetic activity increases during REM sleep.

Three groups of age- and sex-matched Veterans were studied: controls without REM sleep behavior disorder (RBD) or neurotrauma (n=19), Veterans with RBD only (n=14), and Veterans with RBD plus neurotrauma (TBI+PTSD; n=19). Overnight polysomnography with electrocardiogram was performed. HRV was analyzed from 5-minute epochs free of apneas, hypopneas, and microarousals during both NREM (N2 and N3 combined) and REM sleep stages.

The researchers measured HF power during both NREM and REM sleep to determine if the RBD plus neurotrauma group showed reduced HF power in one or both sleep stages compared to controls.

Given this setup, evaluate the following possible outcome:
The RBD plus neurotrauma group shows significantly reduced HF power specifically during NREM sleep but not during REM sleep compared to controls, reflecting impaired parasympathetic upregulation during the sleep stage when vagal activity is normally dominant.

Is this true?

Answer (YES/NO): YES